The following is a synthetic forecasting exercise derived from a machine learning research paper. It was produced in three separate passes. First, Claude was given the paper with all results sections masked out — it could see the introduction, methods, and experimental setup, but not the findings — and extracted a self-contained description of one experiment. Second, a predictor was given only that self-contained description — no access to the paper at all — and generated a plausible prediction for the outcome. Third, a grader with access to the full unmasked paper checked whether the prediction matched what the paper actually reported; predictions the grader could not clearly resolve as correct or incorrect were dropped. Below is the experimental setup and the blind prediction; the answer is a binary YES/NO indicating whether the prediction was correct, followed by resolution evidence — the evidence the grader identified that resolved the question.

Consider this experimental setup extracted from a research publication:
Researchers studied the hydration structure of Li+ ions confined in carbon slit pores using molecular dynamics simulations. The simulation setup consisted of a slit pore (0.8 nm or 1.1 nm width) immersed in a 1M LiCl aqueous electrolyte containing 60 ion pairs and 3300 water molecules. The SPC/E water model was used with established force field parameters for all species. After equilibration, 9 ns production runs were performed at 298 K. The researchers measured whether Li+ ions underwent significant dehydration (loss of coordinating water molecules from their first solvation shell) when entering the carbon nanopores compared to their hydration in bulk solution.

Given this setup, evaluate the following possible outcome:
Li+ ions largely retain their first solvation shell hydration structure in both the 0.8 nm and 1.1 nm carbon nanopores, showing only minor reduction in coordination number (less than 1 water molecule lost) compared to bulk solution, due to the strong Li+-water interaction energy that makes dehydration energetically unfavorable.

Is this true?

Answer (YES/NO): NO